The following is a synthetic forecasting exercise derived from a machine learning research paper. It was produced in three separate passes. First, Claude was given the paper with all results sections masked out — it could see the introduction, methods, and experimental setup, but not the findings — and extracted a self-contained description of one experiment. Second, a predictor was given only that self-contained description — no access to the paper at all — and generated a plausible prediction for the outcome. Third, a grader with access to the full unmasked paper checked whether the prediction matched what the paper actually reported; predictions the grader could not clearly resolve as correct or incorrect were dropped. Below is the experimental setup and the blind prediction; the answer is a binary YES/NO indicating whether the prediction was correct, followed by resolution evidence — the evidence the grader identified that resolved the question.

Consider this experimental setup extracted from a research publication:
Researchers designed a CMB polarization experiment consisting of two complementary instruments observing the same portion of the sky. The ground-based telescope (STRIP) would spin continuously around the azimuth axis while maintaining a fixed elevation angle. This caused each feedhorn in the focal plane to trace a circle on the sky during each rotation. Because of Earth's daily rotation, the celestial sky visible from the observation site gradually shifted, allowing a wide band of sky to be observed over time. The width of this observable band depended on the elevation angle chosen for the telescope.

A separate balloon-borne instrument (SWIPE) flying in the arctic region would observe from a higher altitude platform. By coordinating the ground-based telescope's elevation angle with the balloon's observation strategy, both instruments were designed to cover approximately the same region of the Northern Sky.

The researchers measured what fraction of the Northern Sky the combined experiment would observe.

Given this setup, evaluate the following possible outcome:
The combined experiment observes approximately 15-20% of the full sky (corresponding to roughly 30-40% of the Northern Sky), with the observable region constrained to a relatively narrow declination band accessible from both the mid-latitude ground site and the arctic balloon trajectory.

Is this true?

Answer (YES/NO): YES